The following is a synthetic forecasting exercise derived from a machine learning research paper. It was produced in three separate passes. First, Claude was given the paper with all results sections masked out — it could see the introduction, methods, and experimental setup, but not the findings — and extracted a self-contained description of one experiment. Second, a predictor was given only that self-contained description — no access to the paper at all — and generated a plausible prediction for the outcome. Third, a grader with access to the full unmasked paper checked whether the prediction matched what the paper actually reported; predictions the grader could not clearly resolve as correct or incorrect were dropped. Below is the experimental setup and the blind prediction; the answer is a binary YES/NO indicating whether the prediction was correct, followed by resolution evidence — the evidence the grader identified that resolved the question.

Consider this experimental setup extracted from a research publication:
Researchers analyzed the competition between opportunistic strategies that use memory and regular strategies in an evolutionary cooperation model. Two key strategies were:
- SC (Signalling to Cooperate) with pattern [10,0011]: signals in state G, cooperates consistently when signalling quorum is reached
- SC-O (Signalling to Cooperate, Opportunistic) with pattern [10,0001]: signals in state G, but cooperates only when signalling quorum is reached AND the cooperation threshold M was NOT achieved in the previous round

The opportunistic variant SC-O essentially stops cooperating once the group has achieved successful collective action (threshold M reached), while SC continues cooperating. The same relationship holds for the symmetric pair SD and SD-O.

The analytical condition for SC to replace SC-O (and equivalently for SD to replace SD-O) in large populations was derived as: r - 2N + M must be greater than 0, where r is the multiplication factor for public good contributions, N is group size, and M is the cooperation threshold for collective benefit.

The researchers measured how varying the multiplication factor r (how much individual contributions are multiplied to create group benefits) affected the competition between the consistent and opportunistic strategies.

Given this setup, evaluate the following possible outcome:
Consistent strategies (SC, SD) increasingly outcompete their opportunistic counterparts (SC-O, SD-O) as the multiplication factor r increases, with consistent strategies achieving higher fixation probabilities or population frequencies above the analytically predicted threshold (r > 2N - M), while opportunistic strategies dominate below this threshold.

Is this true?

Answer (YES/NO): YES